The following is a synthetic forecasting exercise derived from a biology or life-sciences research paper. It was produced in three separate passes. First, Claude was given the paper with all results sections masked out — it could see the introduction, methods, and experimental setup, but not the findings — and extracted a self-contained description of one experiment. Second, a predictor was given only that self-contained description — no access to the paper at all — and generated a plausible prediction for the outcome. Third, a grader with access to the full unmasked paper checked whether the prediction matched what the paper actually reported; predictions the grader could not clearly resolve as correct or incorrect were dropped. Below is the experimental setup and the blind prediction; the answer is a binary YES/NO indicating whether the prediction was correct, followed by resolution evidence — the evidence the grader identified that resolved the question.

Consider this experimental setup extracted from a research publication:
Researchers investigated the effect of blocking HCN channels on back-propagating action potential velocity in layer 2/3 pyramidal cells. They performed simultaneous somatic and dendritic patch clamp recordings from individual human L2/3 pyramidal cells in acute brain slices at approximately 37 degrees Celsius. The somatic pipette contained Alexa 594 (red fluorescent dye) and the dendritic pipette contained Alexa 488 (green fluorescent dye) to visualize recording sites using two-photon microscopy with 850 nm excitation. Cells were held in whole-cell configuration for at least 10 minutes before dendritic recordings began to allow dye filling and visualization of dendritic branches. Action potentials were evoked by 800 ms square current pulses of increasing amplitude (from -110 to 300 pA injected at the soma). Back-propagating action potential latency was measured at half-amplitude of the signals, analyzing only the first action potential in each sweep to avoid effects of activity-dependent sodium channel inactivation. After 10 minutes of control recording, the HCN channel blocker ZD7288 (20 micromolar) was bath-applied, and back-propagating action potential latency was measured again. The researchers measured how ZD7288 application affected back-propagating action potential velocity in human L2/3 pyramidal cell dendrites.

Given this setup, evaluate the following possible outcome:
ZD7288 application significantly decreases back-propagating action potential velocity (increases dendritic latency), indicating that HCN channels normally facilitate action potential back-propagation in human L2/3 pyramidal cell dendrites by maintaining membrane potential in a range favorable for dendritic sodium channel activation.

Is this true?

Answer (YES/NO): YES